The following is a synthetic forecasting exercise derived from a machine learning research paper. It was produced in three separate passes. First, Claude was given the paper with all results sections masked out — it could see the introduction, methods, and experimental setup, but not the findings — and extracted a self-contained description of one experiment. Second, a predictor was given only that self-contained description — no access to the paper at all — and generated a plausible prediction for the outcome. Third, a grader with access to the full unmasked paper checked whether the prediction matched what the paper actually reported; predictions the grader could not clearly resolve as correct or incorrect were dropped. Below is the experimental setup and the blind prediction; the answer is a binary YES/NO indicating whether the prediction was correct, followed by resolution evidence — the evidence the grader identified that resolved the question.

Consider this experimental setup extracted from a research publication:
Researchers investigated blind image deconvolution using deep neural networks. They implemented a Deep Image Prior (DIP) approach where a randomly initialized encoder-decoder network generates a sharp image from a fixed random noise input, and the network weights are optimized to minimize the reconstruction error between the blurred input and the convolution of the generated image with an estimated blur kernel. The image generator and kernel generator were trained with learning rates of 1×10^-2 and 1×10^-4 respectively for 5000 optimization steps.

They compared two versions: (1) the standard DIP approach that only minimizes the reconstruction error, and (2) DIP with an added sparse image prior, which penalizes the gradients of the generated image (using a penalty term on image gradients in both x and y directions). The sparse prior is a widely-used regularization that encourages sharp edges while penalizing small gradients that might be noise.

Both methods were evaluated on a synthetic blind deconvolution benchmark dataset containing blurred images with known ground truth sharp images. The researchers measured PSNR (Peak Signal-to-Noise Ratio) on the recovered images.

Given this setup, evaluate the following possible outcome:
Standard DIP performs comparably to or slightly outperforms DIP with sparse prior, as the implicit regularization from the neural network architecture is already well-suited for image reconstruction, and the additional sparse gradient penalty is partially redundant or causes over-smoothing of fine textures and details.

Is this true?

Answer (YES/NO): NO